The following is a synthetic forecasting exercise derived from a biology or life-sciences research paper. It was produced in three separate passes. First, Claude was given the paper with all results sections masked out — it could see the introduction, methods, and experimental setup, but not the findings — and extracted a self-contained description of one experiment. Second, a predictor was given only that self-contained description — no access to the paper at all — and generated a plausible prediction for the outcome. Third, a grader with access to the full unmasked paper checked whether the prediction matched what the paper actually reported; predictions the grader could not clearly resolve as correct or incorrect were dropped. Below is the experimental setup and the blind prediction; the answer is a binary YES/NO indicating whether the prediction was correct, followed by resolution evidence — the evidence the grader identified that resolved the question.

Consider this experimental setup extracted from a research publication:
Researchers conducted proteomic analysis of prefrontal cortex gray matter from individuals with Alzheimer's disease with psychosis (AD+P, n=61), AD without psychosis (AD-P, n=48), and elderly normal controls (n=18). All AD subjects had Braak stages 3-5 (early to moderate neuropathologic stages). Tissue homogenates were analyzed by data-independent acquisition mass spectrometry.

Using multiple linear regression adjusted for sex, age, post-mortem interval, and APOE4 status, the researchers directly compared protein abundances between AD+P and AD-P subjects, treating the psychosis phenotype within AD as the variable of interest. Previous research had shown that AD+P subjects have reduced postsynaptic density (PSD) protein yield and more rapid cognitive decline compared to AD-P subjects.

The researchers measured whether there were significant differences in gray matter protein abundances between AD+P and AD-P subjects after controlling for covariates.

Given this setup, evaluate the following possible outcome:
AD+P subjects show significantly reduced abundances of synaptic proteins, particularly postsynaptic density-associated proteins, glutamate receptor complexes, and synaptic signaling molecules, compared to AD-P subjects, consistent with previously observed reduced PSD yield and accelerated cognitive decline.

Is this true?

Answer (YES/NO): NO